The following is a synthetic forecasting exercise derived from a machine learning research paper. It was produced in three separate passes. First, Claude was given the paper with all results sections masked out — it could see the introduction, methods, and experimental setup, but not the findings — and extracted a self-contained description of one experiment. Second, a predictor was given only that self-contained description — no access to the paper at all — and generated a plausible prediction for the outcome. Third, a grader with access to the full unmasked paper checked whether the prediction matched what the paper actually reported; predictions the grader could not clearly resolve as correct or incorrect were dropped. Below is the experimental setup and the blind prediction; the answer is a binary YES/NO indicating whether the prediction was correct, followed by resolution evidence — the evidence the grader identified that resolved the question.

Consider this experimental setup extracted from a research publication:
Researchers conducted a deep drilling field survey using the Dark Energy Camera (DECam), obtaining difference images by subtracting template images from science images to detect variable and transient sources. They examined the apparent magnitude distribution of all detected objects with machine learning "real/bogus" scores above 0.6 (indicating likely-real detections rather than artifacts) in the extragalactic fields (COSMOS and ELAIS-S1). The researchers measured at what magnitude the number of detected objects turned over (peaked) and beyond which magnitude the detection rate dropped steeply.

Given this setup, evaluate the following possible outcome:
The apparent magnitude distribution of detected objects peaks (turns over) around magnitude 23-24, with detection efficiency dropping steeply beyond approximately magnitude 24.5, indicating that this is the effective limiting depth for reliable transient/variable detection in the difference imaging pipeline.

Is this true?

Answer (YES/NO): NO